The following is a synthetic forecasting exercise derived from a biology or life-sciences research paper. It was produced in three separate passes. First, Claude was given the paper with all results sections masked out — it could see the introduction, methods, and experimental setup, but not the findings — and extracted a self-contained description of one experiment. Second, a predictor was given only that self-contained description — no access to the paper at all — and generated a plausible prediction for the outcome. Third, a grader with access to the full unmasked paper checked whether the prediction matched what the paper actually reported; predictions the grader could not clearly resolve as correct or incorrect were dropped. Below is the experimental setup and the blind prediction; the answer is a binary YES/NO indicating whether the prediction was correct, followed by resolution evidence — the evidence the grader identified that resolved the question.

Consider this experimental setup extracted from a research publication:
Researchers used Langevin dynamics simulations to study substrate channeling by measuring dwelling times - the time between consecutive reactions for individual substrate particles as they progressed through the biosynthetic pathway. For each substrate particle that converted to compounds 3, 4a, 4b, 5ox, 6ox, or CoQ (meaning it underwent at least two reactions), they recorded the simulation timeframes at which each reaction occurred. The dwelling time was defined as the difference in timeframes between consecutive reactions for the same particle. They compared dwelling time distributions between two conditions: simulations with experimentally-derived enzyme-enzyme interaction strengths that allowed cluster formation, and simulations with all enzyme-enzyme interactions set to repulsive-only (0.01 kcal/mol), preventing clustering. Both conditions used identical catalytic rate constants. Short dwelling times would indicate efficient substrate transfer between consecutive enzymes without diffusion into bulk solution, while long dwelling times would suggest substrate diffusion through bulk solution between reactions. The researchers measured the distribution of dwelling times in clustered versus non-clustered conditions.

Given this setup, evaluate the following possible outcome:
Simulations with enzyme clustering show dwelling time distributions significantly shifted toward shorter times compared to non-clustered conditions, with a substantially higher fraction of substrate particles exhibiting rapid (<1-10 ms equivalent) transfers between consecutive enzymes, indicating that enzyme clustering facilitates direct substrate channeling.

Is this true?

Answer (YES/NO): YES